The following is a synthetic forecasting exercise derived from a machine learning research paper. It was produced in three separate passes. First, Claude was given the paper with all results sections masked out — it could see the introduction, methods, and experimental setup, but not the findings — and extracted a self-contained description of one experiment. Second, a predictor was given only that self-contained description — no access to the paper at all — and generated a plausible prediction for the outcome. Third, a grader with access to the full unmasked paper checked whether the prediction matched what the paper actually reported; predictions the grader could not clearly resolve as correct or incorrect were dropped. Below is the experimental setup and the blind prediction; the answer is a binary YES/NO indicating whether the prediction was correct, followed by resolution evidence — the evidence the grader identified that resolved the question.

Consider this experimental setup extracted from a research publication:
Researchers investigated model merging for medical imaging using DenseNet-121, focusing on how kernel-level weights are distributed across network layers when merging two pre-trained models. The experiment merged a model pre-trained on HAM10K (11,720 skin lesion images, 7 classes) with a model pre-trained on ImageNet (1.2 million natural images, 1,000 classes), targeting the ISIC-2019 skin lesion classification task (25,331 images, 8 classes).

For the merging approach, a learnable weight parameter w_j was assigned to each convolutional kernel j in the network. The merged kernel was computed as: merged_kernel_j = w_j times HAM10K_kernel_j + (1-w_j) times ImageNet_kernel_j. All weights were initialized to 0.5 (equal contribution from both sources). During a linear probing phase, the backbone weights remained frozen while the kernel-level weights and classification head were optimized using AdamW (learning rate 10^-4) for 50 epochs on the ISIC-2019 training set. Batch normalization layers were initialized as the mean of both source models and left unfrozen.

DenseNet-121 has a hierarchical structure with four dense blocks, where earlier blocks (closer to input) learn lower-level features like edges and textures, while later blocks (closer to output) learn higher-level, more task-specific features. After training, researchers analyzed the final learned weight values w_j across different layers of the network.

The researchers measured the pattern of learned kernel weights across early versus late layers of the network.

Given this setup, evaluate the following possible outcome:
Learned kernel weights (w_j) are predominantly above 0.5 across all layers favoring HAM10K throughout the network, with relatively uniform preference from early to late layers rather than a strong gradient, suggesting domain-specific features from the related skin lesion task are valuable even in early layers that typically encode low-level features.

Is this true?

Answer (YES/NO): NO